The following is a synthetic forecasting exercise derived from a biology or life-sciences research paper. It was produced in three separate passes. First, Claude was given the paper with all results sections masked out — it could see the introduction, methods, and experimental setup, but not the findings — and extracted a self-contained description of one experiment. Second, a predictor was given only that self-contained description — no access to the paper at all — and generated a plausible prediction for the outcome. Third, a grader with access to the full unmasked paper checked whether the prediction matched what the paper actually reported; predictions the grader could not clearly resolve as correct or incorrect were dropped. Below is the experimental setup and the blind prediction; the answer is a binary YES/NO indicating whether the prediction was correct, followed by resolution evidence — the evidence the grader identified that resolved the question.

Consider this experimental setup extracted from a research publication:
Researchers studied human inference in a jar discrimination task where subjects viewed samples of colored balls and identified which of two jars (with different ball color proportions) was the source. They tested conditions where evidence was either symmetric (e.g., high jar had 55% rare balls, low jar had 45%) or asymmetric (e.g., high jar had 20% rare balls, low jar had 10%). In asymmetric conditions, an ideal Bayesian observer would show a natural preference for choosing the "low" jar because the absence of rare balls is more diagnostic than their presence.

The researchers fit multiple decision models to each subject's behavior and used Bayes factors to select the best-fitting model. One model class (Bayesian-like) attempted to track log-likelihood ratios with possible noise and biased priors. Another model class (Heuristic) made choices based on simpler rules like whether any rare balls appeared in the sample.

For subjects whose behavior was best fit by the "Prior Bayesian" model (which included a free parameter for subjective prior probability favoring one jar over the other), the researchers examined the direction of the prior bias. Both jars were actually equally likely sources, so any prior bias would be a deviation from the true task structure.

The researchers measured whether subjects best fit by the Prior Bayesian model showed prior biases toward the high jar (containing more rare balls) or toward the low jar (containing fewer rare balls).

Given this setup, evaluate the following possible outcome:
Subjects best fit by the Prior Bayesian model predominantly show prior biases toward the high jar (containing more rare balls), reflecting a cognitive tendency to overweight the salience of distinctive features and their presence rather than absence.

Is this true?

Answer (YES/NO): NO